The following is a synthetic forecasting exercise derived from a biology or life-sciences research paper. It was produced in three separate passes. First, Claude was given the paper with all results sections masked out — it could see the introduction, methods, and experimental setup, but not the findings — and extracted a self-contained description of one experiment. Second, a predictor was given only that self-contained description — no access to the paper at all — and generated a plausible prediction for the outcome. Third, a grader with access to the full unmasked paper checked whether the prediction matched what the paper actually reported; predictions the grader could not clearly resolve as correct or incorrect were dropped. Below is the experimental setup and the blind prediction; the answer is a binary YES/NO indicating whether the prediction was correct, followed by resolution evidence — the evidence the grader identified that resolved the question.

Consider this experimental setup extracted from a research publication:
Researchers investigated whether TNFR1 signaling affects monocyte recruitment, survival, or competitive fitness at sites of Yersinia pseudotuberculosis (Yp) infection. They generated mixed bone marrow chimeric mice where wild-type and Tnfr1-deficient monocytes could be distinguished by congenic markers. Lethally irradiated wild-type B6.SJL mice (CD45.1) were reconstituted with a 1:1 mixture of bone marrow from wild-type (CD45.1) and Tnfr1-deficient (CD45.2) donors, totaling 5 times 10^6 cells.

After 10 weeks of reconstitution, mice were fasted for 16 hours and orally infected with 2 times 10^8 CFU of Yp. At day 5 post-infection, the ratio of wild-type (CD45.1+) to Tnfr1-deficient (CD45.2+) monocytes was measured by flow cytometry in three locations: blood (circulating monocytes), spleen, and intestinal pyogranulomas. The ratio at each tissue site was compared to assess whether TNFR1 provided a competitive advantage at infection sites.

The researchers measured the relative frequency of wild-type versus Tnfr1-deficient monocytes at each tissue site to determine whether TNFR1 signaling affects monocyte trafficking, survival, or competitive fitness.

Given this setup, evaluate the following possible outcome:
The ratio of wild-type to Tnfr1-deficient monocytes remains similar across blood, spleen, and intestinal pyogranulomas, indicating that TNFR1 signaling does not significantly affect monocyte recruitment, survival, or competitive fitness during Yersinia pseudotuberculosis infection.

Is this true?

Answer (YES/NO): YES